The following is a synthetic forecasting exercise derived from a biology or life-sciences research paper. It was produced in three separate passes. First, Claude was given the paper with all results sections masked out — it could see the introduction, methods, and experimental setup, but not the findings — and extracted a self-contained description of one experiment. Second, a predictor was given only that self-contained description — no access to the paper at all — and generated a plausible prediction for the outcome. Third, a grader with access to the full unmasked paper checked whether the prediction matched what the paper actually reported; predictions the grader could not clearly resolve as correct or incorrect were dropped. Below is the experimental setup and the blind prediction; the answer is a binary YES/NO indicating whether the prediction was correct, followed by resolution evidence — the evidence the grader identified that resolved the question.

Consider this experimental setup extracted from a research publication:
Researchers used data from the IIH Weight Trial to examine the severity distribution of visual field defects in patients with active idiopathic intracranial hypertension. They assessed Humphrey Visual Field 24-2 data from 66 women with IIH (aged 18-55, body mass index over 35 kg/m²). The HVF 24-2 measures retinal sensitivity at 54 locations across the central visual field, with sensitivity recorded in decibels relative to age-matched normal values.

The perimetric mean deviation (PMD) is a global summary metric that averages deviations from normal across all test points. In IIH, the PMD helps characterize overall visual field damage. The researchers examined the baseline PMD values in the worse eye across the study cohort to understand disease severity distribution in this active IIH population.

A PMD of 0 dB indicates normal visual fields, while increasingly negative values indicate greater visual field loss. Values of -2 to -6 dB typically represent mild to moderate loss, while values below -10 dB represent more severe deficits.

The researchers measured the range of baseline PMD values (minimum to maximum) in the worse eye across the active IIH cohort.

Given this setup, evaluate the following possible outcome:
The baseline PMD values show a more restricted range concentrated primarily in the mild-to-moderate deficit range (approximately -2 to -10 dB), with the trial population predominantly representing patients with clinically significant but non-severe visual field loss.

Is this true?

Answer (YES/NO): YES